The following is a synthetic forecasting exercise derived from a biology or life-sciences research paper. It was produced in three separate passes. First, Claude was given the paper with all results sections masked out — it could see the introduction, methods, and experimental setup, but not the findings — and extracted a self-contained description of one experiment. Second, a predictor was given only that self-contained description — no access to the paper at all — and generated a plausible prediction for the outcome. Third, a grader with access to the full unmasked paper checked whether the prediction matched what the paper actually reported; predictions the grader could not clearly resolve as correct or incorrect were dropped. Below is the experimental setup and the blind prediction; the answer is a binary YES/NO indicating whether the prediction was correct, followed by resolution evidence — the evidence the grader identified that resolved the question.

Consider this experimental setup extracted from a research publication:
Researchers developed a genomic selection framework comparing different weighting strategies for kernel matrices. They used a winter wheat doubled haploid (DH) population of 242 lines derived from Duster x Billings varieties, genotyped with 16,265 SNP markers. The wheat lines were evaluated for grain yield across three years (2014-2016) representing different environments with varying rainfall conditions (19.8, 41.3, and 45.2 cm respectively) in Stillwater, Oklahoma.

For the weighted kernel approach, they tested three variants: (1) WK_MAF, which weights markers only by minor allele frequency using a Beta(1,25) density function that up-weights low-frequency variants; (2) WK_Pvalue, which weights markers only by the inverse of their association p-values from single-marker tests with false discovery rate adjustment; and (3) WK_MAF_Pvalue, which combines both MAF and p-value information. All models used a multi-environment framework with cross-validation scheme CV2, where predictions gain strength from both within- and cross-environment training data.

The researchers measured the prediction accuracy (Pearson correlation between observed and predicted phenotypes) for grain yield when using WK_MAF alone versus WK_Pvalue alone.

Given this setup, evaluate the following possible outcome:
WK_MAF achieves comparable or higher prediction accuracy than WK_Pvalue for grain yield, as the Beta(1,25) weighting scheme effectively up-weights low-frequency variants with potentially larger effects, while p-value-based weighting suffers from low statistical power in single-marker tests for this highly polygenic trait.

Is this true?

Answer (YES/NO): NO